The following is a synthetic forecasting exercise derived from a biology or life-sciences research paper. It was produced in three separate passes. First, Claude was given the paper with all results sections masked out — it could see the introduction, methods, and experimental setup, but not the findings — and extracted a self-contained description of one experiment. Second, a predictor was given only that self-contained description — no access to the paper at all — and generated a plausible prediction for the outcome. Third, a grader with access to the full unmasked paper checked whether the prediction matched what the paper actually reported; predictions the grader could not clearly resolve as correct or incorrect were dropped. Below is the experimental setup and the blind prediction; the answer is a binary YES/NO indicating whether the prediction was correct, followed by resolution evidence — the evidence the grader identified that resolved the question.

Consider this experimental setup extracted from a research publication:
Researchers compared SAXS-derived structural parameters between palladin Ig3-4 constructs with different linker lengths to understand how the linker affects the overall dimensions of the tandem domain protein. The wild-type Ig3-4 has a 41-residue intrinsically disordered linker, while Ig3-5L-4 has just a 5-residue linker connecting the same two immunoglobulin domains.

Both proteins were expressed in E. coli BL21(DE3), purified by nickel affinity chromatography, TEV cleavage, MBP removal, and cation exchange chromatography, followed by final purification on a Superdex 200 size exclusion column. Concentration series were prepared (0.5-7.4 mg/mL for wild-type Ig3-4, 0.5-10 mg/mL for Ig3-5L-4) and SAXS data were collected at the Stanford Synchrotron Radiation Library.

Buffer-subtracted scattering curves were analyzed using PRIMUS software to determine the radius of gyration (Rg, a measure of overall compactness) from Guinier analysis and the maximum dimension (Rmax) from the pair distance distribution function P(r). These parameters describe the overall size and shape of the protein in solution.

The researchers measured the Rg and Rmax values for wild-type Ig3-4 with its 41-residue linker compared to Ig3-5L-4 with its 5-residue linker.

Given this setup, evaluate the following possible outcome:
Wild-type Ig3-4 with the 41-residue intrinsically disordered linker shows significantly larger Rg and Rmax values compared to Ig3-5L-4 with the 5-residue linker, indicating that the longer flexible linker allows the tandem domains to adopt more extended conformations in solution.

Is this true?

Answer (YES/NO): NO